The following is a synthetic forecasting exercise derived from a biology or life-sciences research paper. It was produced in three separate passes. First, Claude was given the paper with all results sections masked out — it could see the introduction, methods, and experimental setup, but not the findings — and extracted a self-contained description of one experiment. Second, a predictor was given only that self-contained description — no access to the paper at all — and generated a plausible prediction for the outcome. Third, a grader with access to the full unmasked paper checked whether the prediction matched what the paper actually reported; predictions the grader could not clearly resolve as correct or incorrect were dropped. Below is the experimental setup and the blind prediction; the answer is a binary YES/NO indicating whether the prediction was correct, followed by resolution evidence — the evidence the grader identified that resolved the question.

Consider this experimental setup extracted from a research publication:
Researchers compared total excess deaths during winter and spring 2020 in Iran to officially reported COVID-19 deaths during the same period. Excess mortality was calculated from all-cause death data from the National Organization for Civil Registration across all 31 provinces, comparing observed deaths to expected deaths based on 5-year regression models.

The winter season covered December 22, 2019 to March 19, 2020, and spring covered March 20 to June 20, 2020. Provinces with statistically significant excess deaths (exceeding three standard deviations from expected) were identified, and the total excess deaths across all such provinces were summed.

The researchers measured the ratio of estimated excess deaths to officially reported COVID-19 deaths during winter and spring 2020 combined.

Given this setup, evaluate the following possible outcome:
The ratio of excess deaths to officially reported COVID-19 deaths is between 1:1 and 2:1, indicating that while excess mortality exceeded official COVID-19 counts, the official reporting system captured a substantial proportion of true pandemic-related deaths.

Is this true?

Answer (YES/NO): YES